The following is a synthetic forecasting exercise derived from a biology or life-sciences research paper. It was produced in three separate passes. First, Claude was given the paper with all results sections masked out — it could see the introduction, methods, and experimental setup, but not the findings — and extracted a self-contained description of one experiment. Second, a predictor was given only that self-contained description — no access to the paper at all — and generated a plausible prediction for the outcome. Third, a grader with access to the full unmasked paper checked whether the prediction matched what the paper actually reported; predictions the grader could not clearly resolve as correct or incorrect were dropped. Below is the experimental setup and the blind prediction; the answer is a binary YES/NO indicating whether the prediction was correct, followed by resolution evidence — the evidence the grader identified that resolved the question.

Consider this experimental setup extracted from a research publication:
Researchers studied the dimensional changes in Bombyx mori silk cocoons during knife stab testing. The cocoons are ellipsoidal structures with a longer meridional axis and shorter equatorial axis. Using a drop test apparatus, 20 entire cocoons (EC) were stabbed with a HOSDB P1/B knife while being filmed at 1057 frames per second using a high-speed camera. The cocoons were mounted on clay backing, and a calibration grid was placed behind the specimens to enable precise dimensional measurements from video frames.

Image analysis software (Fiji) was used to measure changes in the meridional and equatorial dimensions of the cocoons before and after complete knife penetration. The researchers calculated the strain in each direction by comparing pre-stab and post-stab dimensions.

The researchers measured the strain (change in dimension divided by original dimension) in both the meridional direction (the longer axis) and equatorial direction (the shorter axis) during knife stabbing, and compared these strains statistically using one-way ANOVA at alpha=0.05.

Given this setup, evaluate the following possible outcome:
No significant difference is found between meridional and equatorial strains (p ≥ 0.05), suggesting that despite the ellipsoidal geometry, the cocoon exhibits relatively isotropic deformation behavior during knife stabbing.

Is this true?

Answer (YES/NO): NO